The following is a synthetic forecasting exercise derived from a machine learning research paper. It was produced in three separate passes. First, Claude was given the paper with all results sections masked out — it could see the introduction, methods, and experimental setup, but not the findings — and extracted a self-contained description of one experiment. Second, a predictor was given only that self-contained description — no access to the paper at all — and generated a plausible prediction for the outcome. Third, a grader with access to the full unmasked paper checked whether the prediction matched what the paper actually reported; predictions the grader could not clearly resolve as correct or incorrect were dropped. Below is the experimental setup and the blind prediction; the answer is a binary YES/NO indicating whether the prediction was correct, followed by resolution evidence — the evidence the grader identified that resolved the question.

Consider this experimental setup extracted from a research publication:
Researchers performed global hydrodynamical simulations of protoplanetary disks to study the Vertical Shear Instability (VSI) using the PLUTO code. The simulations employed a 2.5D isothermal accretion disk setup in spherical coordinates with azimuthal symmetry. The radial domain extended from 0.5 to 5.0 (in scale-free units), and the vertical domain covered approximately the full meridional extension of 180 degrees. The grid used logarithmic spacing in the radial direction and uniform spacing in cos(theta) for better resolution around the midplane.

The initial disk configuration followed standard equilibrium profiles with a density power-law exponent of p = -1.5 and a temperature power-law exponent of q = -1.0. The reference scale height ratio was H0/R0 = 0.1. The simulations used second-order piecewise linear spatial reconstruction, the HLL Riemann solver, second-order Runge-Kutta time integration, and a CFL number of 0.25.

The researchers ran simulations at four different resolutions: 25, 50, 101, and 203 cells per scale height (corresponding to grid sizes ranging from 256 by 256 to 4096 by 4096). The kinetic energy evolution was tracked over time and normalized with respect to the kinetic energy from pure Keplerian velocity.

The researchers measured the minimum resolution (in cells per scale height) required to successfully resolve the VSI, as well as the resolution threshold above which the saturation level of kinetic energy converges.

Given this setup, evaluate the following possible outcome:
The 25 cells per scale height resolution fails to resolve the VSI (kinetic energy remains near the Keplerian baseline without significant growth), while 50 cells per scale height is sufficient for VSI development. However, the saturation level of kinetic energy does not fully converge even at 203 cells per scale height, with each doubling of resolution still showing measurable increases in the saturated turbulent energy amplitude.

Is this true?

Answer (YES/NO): NO